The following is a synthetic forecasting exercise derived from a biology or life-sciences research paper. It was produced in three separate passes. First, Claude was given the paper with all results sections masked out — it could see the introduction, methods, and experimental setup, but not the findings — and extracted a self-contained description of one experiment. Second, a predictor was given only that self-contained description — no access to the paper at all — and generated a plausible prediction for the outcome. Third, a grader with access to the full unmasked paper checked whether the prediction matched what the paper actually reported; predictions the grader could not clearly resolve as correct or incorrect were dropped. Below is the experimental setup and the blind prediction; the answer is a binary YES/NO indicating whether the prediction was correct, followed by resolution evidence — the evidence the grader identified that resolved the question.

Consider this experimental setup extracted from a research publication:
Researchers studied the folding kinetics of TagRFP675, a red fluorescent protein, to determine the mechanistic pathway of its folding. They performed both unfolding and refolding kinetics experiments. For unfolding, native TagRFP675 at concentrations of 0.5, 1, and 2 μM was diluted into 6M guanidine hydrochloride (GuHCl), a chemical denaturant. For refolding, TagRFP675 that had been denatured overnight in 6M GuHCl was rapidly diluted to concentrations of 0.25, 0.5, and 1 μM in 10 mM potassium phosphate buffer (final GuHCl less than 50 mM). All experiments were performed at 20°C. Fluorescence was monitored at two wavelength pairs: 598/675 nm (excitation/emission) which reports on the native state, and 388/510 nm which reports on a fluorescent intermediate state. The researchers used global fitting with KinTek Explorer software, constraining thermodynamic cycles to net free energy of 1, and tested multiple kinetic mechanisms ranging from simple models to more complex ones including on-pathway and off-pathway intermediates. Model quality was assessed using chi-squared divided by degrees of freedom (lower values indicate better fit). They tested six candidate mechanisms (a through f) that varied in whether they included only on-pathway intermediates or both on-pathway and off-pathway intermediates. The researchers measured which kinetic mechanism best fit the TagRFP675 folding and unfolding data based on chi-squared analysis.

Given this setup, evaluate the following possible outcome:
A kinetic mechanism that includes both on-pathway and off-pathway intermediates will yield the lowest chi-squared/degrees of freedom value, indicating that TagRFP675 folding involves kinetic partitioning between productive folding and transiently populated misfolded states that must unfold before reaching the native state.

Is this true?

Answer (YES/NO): YES